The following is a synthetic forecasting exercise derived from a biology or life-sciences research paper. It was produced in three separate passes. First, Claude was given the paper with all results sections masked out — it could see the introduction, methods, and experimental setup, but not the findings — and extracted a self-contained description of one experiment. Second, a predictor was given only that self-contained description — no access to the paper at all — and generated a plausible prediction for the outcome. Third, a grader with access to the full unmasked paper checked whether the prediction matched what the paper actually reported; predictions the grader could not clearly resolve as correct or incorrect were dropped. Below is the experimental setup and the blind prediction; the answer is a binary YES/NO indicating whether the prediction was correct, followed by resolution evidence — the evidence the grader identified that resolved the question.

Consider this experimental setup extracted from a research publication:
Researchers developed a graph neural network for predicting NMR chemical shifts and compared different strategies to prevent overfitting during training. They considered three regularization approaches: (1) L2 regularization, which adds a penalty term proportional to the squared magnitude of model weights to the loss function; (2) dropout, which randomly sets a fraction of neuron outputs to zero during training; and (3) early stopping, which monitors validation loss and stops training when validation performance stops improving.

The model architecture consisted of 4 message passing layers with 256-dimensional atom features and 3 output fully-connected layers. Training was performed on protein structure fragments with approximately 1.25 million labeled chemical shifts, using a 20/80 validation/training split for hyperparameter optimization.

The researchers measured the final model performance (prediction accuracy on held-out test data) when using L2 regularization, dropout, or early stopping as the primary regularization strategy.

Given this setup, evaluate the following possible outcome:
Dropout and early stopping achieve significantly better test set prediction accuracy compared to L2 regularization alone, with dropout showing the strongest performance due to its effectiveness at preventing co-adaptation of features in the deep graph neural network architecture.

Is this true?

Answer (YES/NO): NO